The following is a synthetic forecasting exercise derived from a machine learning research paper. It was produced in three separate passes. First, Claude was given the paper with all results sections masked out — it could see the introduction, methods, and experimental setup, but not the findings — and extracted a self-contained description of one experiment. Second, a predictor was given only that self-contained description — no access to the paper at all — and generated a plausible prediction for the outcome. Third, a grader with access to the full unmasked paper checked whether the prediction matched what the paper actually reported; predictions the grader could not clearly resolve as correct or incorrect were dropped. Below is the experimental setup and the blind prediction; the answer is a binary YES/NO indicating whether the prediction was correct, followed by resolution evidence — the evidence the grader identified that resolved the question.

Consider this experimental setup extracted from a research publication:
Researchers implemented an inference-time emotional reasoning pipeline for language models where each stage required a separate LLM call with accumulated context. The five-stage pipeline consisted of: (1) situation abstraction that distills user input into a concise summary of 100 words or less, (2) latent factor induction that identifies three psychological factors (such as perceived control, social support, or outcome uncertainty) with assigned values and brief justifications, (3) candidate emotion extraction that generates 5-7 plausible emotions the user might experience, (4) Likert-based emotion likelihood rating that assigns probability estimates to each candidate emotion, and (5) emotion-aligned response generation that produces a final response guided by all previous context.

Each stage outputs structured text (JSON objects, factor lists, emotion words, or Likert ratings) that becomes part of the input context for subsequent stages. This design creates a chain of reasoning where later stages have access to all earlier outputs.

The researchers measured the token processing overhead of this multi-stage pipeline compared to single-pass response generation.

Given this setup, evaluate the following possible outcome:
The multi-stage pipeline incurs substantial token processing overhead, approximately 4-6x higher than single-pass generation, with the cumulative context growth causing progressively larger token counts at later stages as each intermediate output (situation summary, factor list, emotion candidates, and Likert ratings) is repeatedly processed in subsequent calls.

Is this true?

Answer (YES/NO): NO